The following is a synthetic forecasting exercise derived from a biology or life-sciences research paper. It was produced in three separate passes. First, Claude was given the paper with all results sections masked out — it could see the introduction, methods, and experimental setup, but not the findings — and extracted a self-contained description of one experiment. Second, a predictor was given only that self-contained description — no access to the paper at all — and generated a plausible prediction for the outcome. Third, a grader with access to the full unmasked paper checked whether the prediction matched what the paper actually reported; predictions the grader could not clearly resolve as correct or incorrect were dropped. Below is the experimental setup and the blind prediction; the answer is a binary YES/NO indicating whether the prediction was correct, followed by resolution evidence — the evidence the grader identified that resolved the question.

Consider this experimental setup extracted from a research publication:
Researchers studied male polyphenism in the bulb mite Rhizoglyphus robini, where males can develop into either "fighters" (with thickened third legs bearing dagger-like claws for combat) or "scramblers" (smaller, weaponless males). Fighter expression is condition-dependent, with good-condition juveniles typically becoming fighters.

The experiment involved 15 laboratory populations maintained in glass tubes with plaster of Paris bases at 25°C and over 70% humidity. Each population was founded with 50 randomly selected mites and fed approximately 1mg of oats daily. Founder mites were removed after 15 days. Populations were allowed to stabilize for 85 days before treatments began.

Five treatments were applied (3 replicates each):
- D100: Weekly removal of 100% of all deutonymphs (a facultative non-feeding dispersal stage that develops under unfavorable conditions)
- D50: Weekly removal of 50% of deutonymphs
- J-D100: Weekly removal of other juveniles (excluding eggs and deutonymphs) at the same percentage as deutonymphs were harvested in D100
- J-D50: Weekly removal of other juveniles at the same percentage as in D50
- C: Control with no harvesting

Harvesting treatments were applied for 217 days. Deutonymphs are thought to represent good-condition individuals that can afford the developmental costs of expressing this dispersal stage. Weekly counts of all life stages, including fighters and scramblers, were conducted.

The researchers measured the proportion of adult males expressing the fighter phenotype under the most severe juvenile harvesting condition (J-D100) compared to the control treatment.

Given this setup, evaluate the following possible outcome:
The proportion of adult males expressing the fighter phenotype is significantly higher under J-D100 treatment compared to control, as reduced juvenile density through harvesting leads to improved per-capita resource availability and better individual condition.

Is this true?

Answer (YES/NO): NO